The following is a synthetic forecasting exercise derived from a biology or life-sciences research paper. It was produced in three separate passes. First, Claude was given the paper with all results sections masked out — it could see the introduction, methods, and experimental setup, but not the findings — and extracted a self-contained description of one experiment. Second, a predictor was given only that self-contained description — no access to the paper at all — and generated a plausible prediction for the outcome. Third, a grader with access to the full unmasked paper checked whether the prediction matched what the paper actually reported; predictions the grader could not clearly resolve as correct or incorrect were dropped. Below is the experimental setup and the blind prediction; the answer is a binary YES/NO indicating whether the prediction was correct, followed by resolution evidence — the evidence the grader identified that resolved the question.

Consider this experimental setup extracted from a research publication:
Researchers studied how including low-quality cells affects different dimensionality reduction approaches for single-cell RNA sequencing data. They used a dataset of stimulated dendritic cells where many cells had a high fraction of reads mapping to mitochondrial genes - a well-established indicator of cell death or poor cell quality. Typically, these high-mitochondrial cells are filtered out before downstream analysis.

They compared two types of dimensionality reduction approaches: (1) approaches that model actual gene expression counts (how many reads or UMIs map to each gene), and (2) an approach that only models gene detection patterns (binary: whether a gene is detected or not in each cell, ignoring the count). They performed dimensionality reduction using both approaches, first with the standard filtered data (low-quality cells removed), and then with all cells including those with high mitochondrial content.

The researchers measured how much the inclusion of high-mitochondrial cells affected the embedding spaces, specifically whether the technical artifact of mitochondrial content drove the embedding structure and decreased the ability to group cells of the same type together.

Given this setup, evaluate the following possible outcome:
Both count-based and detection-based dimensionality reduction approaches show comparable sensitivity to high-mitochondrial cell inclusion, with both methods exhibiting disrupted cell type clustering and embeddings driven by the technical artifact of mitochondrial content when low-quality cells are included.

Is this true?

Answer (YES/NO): NO